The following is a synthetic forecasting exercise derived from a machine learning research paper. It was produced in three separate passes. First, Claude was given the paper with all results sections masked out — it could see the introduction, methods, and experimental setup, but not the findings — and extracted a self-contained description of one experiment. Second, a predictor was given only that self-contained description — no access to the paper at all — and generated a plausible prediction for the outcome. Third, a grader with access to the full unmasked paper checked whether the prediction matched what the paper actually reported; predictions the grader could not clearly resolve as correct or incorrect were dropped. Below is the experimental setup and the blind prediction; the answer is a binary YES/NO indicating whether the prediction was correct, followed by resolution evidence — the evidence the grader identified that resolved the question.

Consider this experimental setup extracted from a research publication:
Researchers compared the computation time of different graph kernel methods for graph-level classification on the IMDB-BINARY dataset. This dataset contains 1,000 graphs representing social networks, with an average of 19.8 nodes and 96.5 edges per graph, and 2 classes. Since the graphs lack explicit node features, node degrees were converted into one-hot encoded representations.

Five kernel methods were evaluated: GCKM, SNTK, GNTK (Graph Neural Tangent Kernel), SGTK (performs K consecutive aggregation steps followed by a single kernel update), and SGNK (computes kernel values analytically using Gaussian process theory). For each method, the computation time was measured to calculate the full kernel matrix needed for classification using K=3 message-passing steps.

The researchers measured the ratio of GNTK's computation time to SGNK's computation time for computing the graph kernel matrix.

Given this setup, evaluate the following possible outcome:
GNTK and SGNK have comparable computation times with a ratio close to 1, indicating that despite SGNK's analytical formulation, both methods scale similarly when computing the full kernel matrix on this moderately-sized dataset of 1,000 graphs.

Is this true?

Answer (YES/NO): NO